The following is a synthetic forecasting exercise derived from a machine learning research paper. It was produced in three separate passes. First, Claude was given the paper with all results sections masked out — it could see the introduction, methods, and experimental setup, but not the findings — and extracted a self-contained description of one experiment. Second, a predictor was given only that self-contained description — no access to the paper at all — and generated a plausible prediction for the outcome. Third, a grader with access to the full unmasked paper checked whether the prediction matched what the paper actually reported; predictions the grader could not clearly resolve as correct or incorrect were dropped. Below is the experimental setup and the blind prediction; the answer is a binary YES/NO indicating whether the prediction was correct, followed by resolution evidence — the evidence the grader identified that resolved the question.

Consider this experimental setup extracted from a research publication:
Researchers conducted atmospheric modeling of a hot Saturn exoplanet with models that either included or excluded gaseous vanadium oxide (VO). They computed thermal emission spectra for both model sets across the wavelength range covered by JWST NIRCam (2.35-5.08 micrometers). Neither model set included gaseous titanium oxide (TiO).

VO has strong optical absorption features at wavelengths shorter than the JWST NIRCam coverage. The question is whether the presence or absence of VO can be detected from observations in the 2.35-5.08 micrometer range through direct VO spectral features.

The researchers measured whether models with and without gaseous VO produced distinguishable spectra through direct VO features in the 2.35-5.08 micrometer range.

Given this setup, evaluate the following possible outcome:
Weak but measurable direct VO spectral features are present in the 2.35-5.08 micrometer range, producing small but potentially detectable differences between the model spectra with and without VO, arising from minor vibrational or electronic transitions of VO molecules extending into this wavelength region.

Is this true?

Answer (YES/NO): NO